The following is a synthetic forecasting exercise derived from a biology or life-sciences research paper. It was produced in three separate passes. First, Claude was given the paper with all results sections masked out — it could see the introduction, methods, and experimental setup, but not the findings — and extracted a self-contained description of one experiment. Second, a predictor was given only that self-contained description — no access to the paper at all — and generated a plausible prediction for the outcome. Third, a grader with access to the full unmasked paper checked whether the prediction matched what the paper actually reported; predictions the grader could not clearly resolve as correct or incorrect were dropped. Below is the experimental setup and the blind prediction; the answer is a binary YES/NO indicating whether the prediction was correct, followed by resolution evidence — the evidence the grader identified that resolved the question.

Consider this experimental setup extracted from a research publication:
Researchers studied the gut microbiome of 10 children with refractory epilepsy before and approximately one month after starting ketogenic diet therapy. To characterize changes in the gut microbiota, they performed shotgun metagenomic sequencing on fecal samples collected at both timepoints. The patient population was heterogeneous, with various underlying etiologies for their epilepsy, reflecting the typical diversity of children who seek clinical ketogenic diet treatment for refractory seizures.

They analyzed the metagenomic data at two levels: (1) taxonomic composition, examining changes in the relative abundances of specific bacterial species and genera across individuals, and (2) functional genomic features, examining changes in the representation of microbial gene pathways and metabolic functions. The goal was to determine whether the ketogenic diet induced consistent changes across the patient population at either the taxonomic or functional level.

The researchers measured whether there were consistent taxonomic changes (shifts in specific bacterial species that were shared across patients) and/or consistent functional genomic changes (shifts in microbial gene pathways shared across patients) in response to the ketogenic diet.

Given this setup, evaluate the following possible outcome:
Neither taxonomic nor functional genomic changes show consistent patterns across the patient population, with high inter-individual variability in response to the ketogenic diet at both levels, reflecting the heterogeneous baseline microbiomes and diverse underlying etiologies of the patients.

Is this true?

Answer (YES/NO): NO